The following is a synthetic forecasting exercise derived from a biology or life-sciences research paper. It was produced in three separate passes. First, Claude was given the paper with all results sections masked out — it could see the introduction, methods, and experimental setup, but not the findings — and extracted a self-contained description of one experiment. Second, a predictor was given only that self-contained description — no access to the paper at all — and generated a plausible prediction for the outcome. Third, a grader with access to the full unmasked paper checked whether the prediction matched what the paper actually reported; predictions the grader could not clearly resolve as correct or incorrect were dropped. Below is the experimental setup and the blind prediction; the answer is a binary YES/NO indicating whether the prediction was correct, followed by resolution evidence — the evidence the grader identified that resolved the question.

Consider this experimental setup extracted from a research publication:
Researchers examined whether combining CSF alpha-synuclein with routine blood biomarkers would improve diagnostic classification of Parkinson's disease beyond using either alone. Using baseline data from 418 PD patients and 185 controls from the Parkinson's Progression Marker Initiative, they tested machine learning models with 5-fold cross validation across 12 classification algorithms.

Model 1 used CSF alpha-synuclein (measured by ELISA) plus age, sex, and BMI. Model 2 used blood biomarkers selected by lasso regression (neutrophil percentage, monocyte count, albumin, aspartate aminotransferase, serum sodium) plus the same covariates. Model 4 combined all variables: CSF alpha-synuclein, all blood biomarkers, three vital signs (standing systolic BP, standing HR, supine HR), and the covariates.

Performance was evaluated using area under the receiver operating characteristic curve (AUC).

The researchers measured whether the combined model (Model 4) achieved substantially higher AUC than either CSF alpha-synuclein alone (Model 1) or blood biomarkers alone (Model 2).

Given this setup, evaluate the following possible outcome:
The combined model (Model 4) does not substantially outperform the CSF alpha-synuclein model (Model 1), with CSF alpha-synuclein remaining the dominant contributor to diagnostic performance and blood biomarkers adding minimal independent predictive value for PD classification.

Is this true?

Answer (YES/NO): NO